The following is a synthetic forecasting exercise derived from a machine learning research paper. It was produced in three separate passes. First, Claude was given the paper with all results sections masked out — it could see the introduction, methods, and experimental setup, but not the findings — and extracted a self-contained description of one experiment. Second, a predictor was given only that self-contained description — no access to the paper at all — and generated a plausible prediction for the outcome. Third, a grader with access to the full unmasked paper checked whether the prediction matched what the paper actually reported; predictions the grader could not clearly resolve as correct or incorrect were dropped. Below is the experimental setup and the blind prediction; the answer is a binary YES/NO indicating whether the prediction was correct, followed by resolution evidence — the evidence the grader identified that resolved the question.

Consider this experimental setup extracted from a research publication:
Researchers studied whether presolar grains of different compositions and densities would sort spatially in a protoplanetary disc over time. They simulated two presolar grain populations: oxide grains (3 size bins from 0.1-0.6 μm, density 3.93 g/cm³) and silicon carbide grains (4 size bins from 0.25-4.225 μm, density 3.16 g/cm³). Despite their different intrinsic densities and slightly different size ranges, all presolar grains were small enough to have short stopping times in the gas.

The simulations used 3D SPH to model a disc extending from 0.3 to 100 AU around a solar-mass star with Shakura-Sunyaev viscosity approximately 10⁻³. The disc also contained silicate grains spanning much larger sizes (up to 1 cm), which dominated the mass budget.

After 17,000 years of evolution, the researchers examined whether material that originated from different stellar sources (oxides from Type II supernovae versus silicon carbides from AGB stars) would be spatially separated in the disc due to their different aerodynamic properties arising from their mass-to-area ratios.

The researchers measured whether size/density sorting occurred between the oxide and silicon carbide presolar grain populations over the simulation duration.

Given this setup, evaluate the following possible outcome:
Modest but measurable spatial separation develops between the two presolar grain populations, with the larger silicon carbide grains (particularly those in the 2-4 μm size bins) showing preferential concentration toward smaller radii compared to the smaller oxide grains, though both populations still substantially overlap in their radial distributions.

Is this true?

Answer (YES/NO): NO